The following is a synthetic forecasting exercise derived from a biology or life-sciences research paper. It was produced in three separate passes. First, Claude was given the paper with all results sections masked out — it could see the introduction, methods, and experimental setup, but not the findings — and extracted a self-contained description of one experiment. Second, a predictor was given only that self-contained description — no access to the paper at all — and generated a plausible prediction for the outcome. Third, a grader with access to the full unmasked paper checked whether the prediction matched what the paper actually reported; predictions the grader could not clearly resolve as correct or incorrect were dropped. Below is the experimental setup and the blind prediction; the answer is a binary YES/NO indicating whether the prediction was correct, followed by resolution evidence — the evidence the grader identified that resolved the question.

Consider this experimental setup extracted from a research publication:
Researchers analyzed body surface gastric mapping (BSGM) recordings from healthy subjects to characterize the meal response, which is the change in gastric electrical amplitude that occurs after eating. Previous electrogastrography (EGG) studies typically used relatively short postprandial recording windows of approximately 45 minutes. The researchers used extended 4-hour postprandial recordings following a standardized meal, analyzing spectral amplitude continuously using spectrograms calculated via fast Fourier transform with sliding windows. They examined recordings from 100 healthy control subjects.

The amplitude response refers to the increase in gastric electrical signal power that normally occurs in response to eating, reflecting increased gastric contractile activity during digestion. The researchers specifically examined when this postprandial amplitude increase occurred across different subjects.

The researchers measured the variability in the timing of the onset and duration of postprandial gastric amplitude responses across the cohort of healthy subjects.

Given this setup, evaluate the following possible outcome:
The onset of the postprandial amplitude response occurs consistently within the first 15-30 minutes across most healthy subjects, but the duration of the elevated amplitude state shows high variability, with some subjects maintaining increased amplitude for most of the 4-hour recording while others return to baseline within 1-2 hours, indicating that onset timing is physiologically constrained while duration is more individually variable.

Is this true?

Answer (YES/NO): NO